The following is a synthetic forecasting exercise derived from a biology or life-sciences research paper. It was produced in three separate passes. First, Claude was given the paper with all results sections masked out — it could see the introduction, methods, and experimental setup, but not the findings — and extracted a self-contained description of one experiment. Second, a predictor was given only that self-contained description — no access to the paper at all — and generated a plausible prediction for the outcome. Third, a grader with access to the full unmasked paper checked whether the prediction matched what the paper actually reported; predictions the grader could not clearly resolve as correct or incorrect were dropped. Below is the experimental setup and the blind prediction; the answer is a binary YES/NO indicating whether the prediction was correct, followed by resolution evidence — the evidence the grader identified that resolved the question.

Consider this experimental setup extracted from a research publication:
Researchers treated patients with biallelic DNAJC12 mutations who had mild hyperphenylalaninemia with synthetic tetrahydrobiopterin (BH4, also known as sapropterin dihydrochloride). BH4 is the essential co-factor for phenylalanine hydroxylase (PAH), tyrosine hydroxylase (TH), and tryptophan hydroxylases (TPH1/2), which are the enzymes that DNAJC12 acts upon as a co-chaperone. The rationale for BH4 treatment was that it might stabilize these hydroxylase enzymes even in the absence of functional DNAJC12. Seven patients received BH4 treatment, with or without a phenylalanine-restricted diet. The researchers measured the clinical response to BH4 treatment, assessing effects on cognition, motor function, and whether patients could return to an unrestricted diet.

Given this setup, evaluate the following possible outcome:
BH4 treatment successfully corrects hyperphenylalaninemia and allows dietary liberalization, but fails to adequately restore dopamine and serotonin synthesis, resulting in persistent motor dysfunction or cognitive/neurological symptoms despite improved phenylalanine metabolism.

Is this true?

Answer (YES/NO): NO